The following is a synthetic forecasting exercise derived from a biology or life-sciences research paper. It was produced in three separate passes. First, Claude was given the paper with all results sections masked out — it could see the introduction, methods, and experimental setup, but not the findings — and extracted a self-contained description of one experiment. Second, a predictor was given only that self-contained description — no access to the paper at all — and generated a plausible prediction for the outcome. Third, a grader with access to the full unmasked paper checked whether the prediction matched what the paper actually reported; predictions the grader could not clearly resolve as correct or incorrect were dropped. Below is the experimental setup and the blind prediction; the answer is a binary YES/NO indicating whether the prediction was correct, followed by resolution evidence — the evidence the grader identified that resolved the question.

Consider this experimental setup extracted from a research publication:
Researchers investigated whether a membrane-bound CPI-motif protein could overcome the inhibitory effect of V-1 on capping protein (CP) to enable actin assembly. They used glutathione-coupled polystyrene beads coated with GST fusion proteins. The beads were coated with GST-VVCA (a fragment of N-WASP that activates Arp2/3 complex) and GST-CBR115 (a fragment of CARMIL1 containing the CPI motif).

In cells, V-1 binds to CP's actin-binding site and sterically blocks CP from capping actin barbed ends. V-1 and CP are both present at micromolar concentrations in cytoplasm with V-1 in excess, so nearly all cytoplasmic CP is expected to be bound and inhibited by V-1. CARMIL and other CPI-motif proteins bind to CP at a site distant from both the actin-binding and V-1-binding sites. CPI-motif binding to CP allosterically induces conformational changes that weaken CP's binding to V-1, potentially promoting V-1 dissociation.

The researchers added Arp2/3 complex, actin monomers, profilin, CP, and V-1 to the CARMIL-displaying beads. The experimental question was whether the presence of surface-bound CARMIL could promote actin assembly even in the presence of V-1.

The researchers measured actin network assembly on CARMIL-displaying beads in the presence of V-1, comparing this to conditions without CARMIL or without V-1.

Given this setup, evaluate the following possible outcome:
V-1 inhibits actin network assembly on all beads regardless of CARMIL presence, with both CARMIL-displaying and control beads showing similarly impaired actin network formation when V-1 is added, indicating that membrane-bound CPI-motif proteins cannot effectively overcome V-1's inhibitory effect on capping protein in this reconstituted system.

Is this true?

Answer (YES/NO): NO